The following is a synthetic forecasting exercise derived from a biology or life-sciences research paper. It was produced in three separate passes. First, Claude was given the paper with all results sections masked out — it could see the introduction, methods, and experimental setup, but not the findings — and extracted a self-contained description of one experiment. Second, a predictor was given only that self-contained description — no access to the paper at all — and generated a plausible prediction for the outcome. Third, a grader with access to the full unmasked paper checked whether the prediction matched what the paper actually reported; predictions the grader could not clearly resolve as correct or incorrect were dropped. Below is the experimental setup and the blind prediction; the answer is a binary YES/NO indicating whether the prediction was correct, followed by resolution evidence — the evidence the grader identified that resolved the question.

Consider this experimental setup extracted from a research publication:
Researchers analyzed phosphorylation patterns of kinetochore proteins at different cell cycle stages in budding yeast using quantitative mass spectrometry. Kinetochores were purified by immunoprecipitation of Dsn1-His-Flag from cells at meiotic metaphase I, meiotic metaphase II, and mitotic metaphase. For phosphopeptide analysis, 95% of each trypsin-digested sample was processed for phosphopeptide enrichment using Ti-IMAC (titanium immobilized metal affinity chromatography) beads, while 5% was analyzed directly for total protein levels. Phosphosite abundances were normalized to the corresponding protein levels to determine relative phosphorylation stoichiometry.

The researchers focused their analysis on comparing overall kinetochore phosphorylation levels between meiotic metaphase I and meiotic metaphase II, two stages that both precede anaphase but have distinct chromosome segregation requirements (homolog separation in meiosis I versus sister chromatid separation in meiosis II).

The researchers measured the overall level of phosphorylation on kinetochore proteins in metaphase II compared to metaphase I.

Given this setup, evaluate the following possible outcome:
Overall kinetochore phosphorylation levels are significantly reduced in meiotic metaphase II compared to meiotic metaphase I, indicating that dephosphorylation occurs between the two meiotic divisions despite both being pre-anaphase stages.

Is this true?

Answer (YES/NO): YES